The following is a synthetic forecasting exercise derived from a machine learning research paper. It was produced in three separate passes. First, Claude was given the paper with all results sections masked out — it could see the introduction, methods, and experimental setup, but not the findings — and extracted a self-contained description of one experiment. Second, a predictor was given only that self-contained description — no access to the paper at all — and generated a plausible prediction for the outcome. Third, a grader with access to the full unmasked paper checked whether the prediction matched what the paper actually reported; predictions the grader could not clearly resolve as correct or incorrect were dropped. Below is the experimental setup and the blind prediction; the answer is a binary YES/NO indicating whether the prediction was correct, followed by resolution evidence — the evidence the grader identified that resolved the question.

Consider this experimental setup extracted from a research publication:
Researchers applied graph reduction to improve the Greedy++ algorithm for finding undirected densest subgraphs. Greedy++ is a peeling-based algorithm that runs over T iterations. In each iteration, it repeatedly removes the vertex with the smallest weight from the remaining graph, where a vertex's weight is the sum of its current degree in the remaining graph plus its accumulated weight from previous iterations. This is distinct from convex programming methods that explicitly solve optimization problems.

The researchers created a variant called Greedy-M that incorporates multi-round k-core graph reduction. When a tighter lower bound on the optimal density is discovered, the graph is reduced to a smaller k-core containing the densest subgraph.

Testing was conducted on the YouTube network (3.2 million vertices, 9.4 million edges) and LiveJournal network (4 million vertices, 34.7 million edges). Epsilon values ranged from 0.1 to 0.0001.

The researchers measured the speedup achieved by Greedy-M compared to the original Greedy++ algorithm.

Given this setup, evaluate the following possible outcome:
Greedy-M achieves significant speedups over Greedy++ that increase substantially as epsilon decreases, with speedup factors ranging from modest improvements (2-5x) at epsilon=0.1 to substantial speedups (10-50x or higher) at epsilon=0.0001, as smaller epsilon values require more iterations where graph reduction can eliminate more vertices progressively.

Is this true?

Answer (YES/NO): NO